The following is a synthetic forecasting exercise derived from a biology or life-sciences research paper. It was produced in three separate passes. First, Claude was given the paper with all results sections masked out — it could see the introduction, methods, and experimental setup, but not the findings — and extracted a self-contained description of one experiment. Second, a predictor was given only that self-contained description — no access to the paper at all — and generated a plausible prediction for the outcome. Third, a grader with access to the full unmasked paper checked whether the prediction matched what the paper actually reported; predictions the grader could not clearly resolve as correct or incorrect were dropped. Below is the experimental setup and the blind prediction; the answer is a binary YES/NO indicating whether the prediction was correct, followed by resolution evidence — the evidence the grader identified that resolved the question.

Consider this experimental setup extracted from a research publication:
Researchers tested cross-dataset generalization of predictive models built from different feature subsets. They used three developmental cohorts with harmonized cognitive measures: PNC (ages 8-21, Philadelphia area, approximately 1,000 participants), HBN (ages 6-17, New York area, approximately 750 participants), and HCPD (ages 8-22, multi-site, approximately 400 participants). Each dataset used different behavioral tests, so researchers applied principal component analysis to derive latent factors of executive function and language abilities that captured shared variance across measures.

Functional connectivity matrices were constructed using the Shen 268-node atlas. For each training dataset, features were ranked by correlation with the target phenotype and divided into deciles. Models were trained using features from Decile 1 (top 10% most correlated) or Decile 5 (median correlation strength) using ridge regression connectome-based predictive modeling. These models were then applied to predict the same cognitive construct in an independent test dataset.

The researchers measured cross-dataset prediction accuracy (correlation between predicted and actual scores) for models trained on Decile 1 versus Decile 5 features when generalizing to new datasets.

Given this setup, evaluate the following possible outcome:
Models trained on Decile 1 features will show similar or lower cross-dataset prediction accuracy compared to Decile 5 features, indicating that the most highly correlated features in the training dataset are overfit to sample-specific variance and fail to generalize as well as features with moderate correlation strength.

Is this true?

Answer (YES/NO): NO